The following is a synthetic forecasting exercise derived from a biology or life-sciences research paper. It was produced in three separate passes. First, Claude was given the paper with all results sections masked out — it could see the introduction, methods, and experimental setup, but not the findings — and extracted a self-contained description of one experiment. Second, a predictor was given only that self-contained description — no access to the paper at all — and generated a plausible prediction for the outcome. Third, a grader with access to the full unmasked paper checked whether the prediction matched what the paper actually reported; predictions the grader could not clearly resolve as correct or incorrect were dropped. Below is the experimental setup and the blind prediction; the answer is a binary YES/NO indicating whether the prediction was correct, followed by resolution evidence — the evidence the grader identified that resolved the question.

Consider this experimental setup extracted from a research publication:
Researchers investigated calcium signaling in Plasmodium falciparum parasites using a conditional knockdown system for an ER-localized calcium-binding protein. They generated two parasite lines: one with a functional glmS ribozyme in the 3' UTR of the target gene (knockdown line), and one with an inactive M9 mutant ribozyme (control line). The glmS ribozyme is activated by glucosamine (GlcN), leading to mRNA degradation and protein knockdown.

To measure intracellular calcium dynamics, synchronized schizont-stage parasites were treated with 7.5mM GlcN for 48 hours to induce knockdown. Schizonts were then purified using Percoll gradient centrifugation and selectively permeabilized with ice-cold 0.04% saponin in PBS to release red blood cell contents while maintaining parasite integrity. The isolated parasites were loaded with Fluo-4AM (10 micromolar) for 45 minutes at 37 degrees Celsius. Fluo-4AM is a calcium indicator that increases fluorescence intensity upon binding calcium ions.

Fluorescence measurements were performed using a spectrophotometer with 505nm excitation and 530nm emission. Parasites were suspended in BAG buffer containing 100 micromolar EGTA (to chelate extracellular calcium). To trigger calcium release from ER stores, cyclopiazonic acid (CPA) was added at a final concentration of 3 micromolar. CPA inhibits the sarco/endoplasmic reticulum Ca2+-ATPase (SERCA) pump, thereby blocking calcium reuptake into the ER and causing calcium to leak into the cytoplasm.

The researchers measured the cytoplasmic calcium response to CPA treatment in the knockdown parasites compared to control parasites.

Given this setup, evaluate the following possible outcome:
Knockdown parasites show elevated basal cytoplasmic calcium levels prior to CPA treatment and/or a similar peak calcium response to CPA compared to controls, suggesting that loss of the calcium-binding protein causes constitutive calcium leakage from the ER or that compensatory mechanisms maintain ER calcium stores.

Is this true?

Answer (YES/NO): YES